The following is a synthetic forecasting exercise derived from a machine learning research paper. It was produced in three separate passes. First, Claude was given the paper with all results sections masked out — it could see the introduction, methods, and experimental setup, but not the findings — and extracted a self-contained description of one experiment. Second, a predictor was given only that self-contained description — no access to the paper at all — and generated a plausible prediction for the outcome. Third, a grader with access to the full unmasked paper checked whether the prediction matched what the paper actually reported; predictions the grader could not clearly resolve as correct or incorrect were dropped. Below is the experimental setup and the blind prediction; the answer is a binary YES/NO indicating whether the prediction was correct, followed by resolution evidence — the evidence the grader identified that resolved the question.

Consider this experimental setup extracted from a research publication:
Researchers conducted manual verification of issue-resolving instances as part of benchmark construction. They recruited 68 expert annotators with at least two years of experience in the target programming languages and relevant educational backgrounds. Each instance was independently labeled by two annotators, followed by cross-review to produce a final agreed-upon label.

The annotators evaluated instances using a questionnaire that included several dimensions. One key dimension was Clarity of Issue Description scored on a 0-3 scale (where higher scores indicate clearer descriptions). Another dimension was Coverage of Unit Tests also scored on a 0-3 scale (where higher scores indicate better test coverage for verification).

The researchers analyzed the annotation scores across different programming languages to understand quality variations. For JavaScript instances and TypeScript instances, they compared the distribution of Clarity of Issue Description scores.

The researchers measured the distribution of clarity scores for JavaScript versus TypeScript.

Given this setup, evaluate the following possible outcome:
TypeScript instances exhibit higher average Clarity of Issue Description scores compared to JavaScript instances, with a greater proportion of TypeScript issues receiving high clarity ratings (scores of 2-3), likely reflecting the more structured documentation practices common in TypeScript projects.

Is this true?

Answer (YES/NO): NO